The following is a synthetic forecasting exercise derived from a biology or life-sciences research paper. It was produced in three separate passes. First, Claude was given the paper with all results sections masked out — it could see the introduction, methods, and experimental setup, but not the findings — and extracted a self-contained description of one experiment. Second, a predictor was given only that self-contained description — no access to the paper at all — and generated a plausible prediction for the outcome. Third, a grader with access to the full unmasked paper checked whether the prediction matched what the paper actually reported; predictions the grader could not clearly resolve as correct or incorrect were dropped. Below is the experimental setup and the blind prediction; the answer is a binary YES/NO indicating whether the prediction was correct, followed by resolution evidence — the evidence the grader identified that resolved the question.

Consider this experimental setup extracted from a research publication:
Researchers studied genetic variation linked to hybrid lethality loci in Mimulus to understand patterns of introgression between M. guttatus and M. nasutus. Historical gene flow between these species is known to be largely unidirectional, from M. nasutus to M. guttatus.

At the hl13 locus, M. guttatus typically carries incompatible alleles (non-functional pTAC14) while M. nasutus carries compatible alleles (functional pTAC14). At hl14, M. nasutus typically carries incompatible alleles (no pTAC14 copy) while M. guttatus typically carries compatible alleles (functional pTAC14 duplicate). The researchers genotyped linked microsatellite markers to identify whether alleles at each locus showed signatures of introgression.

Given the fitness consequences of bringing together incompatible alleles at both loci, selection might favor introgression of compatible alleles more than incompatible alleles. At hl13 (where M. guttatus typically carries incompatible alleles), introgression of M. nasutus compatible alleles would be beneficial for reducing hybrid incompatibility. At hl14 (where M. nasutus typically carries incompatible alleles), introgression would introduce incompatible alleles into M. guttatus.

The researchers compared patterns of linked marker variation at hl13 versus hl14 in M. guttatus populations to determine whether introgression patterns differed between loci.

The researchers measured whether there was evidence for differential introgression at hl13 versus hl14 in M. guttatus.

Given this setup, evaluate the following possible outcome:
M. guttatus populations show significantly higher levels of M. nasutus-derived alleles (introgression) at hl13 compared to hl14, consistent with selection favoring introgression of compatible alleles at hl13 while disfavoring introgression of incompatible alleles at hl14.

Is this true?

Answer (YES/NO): NO